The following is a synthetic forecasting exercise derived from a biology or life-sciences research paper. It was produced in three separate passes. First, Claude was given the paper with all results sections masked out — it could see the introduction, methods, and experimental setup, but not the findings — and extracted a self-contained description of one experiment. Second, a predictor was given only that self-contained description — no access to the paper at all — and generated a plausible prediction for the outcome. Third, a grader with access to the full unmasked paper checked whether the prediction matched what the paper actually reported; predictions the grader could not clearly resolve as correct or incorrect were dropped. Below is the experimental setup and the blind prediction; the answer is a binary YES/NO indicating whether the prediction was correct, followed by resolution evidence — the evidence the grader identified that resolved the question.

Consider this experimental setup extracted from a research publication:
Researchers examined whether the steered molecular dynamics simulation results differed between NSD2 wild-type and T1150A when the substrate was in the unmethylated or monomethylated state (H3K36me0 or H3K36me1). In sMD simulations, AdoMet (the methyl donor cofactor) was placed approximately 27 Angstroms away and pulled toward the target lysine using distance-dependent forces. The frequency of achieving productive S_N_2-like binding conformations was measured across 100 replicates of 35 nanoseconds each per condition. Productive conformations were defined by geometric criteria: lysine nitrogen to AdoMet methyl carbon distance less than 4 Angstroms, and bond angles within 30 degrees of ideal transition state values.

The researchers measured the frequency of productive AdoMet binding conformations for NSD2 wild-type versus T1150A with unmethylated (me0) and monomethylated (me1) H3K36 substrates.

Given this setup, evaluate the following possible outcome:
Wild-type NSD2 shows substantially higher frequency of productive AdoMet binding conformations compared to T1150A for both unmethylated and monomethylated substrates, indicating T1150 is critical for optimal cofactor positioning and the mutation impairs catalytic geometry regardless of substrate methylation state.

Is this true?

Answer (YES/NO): NO